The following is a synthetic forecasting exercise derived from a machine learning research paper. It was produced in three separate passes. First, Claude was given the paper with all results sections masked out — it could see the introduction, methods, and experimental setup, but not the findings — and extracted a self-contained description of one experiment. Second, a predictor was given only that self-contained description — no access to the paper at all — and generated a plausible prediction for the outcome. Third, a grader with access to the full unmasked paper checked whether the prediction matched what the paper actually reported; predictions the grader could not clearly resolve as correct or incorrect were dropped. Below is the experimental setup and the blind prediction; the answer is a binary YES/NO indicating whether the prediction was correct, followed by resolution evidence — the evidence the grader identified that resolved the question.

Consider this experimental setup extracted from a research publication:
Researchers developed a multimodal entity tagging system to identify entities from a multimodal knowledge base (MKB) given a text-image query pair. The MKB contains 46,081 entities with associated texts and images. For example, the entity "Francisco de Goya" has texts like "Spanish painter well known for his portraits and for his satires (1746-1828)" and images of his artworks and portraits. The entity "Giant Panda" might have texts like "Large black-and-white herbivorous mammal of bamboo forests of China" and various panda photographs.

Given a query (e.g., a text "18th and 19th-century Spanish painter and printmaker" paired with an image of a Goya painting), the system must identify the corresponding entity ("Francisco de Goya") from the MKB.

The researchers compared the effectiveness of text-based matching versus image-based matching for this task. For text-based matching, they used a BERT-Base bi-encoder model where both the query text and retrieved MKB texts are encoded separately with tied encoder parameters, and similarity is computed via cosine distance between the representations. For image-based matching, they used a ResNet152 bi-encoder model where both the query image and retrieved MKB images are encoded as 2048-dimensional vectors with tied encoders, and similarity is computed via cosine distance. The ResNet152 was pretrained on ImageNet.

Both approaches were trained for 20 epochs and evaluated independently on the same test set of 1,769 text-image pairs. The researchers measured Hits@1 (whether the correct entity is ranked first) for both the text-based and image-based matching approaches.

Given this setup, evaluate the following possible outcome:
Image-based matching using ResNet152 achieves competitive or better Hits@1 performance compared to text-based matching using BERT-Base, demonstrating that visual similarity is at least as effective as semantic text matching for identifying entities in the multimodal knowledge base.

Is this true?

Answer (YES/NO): NO